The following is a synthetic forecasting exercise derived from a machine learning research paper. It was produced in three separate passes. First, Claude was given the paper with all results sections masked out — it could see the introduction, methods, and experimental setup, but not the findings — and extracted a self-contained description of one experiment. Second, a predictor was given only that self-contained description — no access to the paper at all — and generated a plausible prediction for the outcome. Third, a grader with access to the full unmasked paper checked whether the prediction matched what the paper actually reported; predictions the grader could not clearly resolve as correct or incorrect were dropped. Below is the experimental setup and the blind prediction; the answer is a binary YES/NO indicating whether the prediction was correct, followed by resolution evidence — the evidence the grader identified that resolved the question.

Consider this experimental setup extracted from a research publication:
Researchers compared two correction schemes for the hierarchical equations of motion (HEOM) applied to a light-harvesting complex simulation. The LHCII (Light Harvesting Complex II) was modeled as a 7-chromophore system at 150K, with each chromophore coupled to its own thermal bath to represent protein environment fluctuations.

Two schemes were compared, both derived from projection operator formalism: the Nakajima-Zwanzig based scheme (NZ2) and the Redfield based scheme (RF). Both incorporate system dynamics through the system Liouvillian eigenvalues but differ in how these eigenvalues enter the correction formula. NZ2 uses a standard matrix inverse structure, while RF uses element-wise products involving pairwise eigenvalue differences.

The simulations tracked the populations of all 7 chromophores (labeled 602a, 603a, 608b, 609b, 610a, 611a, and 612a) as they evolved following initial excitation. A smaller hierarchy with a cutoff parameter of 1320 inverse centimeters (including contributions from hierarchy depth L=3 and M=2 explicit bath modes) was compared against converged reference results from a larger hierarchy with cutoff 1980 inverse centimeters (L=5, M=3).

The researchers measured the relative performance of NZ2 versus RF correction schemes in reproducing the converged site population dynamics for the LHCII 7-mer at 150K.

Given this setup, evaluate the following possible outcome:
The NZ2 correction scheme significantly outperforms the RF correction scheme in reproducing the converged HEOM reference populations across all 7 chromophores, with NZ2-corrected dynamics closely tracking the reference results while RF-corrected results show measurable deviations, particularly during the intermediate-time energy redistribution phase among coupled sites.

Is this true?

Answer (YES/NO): NO